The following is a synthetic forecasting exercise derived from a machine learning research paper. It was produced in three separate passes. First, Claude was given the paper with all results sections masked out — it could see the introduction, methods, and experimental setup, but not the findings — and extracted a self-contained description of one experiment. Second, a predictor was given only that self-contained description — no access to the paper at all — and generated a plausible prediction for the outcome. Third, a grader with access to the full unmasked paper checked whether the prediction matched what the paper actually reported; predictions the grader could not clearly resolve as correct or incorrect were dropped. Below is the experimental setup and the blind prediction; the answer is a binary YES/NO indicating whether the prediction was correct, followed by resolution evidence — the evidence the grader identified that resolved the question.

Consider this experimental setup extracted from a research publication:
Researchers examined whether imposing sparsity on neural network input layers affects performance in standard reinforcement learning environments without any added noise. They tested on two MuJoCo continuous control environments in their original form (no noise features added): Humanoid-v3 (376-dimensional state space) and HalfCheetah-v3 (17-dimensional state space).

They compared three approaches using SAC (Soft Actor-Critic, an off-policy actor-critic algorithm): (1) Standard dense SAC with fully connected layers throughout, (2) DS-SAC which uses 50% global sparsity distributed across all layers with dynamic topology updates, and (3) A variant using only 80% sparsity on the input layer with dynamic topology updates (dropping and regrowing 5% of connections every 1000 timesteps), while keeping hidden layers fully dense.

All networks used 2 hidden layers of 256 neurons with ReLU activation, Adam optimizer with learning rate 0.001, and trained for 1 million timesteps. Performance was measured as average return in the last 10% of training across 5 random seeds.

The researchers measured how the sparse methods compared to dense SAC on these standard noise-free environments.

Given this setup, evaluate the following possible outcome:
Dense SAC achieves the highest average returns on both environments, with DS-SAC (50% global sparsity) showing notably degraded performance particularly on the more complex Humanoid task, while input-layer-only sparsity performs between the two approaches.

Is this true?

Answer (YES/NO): NO